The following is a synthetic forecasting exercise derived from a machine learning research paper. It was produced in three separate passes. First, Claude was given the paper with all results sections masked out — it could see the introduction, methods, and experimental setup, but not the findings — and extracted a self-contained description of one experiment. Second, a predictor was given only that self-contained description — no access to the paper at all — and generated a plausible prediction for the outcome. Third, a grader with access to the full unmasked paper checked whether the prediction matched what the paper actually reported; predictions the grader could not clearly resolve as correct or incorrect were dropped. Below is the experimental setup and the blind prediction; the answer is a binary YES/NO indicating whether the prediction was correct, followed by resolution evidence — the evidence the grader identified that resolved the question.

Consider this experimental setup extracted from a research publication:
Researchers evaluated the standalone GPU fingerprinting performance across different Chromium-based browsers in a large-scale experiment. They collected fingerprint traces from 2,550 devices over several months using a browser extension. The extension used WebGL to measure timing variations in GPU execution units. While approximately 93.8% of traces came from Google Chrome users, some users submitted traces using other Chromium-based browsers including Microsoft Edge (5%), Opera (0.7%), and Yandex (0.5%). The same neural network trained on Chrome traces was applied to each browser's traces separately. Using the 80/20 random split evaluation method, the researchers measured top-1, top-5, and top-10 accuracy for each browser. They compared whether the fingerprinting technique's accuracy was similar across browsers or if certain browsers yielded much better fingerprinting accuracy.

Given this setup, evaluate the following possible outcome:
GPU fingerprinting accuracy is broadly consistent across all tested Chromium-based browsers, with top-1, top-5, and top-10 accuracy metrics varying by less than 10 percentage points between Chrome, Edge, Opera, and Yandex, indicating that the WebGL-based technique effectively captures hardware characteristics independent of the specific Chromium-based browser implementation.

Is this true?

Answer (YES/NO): NO